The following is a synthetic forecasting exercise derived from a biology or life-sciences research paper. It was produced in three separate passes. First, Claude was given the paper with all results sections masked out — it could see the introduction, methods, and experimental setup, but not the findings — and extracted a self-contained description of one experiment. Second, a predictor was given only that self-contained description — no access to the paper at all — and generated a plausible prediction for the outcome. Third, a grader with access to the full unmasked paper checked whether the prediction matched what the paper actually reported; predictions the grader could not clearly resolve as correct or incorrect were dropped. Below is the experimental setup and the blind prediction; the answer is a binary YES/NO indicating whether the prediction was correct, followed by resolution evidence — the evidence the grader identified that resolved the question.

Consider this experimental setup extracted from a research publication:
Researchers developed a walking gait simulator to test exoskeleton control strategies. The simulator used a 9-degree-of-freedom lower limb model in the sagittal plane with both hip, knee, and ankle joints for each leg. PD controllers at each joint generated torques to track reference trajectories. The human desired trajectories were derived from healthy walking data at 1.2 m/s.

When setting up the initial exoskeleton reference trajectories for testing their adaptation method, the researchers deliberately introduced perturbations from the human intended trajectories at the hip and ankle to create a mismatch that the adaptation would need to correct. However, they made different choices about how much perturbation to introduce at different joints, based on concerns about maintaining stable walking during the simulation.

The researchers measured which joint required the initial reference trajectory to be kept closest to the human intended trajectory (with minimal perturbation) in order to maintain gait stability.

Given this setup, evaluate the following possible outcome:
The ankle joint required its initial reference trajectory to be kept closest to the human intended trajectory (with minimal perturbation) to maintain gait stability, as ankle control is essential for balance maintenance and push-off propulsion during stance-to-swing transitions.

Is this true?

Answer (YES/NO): NO